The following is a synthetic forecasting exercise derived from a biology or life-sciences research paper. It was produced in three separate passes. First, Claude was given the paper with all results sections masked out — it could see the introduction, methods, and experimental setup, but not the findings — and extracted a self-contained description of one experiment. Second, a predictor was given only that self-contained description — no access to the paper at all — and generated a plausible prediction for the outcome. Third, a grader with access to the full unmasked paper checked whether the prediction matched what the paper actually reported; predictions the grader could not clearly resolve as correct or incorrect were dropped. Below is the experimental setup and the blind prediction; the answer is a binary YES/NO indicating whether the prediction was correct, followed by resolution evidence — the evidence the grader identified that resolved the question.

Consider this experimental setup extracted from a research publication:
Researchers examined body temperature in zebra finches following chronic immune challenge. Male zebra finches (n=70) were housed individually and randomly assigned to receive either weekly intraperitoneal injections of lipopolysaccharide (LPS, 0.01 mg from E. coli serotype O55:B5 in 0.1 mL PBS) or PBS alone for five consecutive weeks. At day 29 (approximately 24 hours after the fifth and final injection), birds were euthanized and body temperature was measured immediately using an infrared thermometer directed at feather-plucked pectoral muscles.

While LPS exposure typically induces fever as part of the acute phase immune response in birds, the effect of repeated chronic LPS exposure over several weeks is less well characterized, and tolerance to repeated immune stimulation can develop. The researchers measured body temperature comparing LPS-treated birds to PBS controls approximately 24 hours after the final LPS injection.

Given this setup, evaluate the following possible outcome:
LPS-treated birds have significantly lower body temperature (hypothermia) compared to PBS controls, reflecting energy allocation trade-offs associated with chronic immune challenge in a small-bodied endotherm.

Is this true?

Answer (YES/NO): NO